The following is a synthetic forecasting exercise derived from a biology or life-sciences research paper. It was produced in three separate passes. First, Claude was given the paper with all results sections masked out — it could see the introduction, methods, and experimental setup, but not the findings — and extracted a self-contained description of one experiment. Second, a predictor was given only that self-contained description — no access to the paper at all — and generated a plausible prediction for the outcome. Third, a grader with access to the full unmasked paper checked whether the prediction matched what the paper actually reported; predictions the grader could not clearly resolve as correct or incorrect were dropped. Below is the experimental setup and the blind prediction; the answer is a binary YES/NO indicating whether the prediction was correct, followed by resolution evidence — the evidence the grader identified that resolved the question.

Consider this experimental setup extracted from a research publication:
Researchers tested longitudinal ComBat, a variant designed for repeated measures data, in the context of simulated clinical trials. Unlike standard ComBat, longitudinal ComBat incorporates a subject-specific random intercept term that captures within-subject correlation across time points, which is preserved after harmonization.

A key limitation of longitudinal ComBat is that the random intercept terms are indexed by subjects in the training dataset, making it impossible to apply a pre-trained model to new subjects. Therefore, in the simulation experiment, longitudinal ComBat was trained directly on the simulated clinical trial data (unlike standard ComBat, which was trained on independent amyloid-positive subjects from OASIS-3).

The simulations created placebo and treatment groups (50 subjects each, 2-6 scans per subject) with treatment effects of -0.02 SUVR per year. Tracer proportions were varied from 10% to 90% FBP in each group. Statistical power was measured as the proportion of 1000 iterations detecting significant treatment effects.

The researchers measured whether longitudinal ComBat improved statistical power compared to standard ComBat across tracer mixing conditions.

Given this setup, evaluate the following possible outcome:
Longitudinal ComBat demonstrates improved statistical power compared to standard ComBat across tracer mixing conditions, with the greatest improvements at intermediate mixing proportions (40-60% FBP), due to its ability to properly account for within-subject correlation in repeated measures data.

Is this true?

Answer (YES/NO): NO